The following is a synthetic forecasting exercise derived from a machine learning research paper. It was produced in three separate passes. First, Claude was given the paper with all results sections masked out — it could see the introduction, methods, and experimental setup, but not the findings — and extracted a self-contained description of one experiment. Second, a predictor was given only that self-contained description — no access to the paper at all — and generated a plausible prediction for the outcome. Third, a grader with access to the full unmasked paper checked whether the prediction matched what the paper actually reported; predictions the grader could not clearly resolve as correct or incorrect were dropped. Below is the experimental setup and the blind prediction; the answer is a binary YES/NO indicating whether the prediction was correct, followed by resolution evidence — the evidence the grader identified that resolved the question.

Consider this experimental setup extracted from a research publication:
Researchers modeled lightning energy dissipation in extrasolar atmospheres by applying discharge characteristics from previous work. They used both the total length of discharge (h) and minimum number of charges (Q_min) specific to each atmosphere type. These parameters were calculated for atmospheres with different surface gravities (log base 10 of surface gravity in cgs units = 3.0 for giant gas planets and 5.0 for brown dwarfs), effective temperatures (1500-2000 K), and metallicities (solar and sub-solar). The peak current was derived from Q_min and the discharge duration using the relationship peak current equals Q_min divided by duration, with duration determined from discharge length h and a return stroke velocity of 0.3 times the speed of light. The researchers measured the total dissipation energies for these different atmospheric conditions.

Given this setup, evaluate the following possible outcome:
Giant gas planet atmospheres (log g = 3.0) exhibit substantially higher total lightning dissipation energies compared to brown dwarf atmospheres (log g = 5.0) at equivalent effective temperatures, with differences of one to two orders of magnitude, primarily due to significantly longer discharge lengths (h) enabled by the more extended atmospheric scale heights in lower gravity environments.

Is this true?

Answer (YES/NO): NO